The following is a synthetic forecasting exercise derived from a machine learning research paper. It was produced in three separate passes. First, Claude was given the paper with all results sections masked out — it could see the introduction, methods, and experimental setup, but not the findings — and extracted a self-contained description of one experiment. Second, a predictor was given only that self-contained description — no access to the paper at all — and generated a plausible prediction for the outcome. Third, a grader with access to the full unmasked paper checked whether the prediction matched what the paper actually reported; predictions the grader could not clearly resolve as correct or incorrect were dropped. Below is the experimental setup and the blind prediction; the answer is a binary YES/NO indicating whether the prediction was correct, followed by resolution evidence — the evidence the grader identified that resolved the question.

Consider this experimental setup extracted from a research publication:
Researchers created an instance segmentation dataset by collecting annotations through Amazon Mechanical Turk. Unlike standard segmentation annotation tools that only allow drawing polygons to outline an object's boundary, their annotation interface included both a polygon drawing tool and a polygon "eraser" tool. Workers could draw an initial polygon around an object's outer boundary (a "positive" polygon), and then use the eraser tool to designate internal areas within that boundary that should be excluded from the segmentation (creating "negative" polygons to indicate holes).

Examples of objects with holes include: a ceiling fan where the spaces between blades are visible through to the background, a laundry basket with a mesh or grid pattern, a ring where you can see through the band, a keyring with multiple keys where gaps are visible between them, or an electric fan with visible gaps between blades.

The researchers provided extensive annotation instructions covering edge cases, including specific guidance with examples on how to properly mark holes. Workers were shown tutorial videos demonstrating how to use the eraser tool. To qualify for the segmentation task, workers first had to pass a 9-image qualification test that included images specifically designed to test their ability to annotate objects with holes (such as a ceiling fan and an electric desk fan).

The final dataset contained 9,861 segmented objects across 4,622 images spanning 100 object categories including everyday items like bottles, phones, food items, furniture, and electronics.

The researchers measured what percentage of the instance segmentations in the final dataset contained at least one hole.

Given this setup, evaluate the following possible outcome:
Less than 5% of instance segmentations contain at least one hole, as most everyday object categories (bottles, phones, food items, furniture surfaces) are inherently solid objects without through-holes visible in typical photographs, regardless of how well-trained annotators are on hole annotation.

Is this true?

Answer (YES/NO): NO